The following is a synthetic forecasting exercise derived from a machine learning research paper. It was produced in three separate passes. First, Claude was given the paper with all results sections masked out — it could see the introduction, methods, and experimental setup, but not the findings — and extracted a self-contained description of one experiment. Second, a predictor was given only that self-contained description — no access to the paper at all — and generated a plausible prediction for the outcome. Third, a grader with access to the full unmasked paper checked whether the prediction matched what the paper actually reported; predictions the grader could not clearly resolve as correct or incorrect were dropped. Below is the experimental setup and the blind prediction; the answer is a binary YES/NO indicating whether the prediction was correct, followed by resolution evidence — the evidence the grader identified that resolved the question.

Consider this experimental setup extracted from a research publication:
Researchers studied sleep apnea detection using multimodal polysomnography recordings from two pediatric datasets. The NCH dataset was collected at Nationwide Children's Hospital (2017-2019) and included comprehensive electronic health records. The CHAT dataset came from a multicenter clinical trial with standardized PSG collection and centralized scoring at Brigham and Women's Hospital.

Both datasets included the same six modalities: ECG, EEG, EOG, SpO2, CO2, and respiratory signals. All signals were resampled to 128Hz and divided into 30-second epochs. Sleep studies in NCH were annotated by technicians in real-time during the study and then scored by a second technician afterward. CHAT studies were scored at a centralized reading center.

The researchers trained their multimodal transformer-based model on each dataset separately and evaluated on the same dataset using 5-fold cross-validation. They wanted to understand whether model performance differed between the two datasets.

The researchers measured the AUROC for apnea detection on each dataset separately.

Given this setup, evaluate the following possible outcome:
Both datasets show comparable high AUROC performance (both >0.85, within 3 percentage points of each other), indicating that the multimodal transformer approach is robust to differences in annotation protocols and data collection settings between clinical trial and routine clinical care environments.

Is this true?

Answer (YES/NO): YES